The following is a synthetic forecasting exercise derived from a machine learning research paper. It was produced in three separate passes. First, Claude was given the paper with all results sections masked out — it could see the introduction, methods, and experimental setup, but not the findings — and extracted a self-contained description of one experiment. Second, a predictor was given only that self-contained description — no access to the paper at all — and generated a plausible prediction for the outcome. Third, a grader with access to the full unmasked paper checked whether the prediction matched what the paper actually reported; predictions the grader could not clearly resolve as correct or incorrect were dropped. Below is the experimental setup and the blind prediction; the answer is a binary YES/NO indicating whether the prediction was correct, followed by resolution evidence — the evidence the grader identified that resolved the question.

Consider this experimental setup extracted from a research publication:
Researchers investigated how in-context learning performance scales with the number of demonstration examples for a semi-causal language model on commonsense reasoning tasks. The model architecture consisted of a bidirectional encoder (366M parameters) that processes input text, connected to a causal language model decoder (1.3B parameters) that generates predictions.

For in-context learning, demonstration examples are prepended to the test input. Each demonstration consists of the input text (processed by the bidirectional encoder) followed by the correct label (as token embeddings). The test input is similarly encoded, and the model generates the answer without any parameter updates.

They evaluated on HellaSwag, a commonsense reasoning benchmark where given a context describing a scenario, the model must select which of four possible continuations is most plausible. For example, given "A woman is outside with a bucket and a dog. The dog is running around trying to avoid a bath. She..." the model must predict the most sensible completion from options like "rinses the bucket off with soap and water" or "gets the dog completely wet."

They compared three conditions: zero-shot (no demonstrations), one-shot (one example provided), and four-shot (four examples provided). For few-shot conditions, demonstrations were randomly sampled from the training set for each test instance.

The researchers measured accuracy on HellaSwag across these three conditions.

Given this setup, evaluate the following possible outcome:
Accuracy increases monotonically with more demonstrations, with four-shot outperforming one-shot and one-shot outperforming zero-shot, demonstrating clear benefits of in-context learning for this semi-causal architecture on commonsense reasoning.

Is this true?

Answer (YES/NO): NO